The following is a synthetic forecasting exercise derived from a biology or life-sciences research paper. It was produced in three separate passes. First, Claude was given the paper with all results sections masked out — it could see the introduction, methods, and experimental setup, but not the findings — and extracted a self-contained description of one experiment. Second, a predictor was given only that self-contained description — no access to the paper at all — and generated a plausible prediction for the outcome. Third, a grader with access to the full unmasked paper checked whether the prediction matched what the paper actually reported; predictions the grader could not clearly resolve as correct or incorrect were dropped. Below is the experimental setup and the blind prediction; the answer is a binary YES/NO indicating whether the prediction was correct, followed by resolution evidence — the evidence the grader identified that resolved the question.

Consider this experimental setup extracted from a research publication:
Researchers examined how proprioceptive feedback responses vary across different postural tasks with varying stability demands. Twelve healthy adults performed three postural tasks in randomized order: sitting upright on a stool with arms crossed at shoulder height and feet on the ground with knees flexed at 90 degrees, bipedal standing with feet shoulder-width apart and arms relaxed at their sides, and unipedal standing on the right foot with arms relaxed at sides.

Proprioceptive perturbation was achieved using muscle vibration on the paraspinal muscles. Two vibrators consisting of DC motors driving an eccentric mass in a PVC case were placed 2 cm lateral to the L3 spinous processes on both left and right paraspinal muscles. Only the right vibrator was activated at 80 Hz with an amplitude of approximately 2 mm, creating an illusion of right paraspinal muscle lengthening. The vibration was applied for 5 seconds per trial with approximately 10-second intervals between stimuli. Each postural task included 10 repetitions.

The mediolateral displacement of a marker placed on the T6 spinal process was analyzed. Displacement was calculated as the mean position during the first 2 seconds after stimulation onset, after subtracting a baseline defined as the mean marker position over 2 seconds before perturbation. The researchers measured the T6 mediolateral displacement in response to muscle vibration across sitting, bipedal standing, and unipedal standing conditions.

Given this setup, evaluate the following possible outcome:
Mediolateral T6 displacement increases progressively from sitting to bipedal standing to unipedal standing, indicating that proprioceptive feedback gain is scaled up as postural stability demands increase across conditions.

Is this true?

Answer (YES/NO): NO